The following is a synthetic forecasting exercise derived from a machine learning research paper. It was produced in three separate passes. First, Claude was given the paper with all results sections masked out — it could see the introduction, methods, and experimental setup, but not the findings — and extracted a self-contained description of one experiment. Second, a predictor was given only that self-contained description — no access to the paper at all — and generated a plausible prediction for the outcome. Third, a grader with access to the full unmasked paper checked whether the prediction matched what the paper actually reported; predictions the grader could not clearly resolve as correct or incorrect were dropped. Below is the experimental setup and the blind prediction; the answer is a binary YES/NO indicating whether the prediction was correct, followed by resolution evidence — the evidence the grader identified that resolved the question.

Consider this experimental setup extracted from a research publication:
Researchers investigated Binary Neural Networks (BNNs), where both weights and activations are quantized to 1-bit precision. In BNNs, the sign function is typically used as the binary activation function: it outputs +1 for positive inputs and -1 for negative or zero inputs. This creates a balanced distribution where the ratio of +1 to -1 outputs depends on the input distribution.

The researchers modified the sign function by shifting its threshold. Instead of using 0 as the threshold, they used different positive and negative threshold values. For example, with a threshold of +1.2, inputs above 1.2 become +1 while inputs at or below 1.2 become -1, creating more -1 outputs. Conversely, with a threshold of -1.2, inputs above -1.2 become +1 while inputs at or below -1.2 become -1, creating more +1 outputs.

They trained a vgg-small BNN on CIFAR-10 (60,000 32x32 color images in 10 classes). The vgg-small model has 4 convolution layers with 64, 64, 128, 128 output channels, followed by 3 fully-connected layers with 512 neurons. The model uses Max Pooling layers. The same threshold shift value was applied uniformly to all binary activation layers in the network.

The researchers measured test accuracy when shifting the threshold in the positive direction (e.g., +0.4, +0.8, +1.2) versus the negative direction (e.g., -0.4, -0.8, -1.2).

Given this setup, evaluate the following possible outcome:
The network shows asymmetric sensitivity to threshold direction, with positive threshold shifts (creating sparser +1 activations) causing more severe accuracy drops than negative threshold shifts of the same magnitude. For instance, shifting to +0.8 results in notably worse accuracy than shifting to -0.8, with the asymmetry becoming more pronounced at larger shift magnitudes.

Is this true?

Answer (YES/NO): NO